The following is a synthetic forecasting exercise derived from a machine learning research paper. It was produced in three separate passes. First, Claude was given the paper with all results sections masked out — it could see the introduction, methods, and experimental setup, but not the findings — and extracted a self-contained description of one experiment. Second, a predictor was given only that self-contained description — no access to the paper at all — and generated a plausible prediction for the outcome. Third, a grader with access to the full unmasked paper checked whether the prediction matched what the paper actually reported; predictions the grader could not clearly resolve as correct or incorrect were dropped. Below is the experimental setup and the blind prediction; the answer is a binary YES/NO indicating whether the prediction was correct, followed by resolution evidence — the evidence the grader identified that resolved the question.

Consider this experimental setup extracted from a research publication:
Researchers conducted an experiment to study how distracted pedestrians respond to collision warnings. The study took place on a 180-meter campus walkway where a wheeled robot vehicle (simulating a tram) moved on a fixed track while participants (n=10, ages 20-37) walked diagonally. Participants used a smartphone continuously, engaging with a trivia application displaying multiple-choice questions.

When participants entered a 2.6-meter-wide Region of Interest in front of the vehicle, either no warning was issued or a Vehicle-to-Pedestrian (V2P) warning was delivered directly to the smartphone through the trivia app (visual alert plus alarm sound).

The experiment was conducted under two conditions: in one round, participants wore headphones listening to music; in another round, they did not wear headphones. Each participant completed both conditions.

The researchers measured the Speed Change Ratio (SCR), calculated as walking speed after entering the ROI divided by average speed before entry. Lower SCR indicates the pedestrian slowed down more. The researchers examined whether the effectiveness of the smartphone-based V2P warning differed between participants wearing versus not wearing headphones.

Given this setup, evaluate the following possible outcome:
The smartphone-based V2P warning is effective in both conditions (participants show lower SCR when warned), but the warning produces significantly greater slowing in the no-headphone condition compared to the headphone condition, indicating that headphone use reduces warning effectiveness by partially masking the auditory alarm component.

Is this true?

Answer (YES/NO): NO